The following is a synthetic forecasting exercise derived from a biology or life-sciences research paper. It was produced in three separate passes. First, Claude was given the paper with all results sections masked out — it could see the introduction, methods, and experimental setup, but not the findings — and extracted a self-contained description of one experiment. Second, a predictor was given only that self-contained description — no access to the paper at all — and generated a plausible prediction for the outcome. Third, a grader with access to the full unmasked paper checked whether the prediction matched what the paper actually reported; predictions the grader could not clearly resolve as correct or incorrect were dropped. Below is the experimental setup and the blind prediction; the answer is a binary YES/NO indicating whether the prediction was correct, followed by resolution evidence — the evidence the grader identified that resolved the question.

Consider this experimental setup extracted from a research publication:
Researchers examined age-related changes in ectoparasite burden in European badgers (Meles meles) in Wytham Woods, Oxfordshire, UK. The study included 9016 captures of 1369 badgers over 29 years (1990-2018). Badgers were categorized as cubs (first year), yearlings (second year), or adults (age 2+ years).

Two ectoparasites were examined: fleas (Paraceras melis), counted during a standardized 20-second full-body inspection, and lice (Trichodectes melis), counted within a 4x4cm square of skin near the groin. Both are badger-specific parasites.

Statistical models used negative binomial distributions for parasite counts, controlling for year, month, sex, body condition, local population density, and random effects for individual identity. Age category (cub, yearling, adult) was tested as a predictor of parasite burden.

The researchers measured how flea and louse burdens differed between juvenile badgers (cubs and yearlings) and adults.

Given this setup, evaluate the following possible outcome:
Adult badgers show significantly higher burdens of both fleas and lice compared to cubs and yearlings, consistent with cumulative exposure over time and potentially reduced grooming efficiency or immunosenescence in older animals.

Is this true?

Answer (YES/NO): NO